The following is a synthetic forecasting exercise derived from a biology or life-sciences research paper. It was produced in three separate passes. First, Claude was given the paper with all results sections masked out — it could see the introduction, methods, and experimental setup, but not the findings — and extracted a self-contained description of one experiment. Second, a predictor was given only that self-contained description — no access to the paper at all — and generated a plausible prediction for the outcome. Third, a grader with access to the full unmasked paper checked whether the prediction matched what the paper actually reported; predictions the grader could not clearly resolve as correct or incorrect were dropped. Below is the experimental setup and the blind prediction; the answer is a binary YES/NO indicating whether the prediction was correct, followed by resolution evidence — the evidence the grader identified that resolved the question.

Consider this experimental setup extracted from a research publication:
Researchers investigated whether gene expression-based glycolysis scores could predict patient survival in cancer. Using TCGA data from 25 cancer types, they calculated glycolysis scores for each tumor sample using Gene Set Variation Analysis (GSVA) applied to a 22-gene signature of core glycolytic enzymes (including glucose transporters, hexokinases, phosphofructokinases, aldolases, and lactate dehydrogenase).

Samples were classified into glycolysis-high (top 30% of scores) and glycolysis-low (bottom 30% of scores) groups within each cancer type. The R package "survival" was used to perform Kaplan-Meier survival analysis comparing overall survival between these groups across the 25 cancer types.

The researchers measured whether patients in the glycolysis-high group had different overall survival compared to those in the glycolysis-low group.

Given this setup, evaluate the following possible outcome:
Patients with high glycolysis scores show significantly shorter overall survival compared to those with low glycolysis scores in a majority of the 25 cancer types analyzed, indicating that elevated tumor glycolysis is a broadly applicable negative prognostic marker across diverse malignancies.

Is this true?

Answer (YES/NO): NO